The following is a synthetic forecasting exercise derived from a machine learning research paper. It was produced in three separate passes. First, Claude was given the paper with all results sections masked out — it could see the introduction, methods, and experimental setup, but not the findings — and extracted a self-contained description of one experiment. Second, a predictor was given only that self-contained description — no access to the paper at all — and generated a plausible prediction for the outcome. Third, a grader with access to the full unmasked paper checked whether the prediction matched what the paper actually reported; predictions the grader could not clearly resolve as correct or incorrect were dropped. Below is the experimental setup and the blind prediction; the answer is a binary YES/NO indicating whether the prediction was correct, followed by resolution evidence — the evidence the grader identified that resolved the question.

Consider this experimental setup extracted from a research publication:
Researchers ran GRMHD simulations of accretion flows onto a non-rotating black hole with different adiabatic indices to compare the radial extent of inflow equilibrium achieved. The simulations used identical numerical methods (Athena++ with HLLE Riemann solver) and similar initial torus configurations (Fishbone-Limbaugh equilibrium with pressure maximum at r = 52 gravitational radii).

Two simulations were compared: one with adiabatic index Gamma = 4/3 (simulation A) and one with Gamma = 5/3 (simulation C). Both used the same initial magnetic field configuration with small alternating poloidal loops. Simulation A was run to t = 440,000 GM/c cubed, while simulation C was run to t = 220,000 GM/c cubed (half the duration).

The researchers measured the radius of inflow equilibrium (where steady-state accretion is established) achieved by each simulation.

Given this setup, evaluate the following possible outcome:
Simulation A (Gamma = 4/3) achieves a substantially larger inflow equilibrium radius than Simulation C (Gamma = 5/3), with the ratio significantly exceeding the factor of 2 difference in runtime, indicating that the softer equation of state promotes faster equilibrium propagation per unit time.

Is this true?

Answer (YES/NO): NO